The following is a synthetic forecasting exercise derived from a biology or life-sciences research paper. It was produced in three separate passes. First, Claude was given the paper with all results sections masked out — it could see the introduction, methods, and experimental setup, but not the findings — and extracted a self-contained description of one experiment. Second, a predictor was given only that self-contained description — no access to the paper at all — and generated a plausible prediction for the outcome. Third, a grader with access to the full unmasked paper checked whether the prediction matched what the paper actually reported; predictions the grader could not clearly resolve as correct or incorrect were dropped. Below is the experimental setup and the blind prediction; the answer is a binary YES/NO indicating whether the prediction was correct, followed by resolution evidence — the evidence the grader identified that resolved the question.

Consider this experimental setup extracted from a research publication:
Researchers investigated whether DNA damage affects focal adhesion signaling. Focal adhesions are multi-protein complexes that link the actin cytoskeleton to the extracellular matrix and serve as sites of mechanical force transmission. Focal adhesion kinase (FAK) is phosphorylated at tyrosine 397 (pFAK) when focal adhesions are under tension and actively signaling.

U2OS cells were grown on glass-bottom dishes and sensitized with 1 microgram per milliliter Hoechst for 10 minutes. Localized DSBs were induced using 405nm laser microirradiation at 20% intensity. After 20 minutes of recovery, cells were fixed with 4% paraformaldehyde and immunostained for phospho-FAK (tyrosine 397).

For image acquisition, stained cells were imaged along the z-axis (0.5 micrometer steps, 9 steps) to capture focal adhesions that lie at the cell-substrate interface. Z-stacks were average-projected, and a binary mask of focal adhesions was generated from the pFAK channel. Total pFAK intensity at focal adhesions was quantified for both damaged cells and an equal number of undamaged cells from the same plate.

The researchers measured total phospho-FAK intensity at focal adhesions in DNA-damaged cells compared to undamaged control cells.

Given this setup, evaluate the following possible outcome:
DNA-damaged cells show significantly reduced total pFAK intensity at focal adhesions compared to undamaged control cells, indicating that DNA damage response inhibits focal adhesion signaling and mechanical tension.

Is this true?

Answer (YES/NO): YES